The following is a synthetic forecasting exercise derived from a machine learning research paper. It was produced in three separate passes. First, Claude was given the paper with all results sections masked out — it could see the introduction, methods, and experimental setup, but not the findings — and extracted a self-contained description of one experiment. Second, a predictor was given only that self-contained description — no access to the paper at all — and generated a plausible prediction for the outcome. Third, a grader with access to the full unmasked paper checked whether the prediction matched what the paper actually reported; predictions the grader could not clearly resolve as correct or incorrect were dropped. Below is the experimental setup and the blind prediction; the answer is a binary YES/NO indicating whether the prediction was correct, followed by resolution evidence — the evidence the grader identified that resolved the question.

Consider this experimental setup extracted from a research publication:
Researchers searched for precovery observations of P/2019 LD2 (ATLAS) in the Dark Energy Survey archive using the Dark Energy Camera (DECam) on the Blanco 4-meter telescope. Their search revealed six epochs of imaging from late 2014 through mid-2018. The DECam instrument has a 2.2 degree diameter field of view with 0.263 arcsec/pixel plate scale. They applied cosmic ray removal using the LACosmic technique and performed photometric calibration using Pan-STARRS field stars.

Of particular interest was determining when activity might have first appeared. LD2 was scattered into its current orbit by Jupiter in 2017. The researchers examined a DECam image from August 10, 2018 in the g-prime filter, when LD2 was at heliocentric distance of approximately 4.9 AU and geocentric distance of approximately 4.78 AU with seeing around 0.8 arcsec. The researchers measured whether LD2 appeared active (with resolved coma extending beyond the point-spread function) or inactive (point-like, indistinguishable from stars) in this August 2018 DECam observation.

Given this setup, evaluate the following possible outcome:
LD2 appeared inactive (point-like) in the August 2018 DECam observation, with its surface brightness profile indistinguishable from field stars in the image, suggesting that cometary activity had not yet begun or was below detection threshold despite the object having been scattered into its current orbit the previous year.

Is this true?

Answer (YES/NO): NO